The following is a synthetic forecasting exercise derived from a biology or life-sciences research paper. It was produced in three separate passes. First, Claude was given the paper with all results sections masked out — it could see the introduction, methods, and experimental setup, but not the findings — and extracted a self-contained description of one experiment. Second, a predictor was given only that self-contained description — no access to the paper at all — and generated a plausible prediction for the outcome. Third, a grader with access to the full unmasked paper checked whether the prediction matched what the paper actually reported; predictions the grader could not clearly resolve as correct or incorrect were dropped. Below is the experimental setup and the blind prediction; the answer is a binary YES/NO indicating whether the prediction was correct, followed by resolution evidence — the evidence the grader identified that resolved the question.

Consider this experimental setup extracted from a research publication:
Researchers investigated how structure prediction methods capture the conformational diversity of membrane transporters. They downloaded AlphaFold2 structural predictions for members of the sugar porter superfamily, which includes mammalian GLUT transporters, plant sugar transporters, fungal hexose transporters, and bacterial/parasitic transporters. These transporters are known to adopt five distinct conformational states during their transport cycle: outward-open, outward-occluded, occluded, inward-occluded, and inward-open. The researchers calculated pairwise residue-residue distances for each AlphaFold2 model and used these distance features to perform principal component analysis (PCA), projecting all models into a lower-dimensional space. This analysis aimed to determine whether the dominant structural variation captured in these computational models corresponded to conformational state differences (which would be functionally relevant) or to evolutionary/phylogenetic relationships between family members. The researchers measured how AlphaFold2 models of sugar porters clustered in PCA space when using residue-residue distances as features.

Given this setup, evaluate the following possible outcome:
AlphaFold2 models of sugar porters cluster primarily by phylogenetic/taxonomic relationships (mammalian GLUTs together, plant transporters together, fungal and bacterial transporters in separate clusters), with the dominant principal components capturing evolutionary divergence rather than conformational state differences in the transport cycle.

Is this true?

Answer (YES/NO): YES